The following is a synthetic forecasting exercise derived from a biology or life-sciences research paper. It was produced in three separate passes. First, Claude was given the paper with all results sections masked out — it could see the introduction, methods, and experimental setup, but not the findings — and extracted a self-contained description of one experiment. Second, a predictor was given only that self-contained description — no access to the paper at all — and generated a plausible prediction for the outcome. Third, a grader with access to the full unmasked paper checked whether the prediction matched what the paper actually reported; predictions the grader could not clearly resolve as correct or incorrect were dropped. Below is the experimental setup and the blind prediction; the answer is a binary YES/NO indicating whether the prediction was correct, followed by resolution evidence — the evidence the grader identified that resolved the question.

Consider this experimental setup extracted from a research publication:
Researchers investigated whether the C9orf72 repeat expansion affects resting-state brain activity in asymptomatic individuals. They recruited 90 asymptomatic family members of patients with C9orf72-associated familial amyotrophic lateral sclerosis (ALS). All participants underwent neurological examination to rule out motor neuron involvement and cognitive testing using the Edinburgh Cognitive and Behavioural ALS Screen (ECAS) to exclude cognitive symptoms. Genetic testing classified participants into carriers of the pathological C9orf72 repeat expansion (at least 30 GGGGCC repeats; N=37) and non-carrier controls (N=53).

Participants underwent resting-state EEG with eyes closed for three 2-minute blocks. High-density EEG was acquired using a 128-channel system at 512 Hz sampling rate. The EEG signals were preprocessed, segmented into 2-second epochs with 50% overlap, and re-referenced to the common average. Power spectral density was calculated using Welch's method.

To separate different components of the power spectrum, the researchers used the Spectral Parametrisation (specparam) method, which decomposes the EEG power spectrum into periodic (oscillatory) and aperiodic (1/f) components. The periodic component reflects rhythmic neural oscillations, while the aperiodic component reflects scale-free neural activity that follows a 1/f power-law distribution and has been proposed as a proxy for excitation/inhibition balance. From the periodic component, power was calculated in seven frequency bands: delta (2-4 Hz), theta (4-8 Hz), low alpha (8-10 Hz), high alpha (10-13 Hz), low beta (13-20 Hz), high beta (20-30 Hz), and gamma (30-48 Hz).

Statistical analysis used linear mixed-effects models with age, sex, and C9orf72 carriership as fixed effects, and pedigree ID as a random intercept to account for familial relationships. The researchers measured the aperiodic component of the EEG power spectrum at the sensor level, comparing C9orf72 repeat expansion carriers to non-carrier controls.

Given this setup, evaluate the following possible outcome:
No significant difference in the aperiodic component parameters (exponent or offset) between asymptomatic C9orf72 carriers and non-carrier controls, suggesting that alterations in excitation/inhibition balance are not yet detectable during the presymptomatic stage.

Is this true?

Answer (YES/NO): YES